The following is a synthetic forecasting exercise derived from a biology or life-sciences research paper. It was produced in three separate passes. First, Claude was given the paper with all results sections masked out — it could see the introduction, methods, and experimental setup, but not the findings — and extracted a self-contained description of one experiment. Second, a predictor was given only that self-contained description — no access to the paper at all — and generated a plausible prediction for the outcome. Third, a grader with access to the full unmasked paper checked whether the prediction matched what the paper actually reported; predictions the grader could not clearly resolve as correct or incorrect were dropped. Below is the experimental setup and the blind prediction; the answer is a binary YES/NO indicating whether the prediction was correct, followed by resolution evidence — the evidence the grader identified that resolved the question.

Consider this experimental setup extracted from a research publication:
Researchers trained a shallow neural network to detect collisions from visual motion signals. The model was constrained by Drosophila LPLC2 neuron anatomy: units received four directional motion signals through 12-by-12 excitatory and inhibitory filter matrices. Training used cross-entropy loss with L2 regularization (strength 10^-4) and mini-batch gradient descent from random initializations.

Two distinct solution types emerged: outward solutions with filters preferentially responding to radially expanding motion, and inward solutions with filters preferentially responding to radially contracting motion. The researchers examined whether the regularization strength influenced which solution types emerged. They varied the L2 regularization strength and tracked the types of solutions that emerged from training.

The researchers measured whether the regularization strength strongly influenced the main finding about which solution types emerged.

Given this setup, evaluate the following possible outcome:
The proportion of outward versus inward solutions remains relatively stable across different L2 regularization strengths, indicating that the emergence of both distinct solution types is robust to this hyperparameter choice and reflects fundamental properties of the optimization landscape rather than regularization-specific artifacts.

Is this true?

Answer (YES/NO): YES